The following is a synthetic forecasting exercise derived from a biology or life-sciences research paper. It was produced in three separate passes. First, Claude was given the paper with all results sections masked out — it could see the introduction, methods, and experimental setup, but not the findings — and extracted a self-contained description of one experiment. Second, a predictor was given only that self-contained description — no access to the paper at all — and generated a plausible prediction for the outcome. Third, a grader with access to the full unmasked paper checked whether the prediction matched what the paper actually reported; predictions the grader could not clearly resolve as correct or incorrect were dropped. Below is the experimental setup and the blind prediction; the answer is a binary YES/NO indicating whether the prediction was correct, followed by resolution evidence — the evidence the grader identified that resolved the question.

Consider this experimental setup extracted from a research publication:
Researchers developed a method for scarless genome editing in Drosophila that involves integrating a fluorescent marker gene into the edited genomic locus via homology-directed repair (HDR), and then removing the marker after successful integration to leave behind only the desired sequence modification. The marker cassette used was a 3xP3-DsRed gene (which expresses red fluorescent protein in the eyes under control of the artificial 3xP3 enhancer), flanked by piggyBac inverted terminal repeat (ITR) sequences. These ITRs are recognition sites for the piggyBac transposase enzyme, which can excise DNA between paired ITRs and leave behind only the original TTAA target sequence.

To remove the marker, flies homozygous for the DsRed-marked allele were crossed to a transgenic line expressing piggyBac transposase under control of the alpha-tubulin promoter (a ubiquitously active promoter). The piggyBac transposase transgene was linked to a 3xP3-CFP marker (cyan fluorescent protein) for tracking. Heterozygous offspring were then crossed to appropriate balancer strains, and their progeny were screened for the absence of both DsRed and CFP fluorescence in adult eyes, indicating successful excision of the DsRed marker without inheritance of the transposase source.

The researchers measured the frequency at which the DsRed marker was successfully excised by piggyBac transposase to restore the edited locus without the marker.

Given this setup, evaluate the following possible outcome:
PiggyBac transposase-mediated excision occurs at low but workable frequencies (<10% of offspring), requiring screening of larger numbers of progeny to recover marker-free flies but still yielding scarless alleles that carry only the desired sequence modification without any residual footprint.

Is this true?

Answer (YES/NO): NO